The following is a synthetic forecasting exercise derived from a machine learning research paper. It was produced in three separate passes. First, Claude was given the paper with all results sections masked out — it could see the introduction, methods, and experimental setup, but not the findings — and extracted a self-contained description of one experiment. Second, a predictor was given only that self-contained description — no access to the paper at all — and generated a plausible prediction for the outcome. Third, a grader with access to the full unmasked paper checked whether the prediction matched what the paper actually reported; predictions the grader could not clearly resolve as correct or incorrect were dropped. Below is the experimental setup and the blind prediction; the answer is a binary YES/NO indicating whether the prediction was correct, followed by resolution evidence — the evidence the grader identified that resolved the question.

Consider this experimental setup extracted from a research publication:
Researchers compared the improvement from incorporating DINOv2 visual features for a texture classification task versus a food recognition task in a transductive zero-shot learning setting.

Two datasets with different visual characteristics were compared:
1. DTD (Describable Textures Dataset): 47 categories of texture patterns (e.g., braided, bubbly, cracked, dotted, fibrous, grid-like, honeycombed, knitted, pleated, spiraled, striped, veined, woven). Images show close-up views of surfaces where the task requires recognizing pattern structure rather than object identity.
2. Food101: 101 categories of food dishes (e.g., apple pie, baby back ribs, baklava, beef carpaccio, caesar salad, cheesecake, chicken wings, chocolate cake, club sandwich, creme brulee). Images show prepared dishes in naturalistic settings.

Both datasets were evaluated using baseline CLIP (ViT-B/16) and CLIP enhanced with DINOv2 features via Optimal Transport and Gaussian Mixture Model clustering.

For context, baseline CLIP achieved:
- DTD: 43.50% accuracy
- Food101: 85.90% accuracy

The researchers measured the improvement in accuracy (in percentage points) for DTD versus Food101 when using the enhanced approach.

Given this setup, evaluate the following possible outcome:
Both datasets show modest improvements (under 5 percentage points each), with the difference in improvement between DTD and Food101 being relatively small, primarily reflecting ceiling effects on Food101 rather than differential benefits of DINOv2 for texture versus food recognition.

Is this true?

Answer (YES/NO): NO